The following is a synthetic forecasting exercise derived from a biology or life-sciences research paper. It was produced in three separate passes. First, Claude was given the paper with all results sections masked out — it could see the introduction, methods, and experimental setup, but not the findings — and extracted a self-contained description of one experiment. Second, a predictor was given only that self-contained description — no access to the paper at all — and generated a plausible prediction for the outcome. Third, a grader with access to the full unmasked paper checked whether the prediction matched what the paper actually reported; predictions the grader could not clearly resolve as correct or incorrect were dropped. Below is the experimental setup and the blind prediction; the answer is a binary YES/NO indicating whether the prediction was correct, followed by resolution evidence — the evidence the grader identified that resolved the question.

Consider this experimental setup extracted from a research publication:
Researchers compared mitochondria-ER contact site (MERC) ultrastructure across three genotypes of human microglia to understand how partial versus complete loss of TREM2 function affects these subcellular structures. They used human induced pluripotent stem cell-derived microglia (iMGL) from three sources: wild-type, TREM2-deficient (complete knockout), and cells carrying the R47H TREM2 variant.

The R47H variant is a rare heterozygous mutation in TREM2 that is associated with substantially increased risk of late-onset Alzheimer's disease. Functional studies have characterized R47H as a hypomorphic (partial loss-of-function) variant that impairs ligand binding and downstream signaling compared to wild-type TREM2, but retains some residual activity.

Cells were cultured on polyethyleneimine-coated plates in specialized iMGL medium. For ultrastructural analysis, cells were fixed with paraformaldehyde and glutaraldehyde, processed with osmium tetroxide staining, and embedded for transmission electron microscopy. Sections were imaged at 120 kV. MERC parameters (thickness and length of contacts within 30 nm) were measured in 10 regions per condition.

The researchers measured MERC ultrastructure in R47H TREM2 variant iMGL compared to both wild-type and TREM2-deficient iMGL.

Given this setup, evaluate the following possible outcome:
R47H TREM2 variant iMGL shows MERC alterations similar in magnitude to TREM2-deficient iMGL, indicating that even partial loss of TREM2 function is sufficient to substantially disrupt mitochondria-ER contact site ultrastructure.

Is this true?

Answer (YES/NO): NO